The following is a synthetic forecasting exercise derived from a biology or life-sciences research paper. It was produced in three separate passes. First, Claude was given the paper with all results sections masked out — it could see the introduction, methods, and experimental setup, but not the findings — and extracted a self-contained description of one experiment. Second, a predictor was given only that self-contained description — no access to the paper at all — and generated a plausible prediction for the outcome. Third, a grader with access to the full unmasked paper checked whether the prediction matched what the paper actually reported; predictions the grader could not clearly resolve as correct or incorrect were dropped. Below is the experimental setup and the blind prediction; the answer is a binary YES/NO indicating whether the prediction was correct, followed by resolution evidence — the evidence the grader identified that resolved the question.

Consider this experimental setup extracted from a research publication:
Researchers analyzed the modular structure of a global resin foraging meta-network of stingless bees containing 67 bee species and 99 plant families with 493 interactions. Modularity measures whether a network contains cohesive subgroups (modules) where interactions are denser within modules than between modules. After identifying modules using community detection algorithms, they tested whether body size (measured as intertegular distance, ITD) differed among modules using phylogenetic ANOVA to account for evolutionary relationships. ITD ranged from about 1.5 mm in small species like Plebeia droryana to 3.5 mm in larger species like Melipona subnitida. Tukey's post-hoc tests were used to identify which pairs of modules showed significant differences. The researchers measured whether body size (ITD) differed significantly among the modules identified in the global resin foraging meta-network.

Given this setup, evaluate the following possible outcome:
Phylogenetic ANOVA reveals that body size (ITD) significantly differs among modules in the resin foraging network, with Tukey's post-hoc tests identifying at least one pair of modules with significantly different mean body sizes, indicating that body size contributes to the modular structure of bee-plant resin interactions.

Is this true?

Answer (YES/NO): YES